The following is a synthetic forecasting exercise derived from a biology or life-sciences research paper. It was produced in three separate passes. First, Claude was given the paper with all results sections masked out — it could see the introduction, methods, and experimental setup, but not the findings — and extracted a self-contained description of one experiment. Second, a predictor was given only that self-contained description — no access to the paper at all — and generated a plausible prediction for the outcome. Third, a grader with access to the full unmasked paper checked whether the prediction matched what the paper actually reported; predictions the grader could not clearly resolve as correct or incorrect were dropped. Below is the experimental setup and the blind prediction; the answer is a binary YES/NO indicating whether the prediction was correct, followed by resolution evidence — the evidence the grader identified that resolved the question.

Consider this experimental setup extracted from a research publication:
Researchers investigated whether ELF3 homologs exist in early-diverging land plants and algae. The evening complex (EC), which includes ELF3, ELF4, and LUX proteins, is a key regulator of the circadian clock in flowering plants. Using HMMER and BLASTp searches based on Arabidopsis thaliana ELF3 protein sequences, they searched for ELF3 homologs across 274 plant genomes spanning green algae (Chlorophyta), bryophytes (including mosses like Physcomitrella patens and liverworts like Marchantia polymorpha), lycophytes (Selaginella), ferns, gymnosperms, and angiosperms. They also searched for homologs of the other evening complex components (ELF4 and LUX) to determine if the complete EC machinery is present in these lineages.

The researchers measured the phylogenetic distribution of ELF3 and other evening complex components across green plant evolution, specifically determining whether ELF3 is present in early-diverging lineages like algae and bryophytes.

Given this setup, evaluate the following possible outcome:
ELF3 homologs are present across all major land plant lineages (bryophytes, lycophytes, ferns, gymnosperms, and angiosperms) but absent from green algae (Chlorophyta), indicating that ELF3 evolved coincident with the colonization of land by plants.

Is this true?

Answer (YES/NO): NO